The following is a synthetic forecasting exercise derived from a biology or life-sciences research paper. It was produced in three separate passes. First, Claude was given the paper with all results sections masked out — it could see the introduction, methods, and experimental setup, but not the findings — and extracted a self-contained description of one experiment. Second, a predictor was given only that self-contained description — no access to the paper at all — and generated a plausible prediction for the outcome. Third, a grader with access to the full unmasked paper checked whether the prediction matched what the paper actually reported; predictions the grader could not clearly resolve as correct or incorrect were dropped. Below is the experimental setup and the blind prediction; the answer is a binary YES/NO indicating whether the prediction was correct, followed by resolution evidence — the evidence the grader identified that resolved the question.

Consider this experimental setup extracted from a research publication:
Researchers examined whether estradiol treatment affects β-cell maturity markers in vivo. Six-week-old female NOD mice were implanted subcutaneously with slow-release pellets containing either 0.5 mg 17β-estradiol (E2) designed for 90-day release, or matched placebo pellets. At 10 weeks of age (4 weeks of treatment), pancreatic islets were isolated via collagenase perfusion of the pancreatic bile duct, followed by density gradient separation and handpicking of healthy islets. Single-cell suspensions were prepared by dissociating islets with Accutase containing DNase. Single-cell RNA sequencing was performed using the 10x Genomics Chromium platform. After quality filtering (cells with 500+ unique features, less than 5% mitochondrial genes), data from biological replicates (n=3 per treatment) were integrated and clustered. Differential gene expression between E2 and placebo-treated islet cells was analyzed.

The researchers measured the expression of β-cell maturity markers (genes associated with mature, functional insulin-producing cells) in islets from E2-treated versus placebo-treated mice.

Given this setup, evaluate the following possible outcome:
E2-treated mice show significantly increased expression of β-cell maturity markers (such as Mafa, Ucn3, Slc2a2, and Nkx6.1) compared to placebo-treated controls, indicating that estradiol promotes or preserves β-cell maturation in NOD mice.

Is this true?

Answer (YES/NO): NO